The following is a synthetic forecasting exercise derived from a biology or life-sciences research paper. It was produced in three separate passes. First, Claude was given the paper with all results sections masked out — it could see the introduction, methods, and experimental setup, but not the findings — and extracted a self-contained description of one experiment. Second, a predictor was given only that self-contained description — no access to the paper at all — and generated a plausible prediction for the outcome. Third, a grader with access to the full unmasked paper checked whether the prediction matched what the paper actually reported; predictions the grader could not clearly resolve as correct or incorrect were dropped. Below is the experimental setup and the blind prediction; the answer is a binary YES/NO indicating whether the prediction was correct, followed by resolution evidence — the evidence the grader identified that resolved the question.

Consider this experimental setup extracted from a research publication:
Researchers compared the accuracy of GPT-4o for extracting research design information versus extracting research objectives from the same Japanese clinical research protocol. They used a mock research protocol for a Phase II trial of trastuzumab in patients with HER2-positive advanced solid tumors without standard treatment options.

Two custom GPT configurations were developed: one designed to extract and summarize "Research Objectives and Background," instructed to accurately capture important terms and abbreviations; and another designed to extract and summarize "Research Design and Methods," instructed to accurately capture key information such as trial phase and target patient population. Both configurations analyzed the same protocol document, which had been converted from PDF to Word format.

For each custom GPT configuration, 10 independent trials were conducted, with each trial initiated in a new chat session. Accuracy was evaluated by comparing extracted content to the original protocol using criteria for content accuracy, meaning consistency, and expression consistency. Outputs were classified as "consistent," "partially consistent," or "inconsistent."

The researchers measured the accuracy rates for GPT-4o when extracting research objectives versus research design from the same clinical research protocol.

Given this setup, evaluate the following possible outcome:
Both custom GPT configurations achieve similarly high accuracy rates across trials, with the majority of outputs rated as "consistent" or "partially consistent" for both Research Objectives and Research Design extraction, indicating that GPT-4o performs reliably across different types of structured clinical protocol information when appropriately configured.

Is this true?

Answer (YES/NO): NO